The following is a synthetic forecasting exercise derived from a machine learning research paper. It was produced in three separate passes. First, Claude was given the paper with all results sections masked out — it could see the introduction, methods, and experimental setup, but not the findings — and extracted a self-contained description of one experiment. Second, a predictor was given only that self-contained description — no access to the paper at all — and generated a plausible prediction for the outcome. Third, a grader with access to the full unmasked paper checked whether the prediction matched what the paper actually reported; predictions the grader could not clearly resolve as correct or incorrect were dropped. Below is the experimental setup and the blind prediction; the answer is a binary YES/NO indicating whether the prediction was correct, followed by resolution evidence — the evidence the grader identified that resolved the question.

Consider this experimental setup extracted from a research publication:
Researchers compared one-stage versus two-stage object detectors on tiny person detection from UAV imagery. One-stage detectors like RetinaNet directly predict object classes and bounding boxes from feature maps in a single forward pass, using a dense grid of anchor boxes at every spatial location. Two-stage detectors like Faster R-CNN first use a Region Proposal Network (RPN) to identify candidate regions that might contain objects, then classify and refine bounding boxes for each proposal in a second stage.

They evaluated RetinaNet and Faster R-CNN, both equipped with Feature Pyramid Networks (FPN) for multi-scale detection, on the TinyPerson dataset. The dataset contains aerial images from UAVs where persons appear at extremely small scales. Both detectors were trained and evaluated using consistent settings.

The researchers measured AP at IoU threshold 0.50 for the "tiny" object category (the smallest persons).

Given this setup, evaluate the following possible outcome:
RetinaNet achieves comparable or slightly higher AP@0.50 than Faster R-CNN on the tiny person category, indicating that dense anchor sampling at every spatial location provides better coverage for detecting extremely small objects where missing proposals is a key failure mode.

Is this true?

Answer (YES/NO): NO